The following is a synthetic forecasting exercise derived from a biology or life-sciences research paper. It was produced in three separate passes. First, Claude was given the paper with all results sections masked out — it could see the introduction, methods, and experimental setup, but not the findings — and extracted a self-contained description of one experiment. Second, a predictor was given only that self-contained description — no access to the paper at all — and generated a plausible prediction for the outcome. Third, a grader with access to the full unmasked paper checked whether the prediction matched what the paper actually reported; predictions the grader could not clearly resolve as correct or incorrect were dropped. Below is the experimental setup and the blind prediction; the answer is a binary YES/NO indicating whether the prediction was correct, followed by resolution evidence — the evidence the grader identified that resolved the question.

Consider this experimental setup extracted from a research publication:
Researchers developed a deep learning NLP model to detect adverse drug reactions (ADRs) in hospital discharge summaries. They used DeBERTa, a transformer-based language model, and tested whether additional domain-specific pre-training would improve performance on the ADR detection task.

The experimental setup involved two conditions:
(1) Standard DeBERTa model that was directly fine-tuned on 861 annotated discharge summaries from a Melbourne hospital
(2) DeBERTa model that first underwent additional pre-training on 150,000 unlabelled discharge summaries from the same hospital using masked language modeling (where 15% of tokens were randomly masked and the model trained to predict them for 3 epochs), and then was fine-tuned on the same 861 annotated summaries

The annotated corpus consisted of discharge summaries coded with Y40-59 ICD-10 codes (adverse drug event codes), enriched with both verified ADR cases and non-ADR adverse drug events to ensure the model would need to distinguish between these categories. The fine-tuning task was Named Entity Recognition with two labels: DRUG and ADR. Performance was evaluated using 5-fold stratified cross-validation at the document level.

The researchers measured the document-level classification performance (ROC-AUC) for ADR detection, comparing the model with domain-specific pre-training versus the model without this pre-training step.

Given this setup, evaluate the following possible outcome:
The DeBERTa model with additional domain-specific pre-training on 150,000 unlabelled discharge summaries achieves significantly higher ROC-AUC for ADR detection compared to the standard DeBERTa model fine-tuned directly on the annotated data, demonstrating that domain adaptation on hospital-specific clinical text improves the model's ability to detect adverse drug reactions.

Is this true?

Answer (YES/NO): YES